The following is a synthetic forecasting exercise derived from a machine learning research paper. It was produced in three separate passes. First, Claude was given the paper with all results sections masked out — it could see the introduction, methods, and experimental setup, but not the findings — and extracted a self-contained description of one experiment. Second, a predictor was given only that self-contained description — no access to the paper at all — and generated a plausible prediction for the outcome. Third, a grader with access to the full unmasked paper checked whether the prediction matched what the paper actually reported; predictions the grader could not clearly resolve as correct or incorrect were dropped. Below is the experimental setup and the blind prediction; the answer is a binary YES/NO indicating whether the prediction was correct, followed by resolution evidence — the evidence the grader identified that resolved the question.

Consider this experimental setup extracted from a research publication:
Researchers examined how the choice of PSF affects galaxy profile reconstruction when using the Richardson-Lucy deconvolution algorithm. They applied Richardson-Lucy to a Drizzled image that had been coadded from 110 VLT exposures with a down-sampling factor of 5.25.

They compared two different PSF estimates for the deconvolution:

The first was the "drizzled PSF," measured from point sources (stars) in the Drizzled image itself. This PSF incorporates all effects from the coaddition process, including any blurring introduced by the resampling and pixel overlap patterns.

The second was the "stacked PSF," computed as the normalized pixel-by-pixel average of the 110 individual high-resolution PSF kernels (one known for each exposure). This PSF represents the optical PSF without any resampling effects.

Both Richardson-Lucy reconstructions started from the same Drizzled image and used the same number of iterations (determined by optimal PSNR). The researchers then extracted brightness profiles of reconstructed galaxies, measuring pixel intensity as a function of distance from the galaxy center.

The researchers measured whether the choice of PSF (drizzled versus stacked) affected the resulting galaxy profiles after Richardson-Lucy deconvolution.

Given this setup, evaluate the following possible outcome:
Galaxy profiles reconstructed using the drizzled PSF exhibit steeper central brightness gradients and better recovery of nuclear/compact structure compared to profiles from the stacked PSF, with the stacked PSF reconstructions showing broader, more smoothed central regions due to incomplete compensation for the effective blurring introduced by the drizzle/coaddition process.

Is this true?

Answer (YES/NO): YES